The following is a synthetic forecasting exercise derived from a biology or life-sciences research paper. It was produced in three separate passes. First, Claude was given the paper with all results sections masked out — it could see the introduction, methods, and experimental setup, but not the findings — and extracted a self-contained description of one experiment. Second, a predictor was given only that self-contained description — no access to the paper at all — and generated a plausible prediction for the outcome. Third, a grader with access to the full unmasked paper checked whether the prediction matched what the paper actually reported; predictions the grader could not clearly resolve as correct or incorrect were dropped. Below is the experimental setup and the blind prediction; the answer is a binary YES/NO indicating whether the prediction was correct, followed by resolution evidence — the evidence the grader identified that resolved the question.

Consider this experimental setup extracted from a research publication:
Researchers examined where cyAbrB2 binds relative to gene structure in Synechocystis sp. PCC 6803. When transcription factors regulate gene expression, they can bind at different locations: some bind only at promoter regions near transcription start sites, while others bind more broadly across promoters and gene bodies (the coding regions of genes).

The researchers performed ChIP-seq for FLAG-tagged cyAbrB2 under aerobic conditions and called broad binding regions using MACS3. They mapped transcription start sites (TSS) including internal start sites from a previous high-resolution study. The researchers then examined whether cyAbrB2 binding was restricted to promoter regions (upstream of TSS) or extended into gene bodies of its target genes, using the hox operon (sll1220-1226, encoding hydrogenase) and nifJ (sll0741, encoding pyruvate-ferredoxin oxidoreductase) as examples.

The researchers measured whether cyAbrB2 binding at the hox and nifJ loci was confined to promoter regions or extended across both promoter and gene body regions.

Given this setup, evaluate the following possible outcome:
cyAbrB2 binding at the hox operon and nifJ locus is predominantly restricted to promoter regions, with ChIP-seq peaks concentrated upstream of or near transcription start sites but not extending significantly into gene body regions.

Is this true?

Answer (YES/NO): NO